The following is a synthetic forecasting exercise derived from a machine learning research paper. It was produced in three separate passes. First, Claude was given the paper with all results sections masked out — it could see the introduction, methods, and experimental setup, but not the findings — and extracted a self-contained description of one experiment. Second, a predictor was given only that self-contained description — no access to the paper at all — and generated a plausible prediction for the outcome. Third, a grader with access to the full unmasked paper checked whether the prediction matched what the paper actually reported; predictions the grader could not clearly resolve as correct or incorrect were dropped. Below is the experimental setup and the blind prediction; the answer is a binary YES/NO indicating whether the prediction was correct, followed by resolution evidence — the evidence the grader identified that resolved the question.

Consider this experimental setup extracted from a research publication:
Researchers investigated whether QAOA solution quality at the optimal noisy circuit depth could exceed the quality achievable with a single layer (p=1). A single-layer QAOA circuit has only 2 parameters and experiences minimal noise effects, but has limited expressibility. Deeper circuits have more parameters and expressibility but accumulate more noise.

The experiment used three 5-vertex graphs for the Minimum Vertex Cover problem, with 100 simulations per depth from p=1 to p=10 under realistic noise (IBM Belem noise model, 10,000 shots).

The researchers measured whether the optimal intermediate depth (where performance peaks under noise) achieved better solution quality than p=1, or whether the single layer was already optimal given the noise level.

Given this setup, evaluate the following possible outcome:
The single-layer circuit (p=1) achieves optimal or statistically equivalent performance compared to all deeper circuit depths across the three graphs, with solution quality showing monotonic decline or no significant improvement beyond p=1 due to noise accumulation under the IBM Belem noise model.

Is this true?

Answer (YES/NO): NO